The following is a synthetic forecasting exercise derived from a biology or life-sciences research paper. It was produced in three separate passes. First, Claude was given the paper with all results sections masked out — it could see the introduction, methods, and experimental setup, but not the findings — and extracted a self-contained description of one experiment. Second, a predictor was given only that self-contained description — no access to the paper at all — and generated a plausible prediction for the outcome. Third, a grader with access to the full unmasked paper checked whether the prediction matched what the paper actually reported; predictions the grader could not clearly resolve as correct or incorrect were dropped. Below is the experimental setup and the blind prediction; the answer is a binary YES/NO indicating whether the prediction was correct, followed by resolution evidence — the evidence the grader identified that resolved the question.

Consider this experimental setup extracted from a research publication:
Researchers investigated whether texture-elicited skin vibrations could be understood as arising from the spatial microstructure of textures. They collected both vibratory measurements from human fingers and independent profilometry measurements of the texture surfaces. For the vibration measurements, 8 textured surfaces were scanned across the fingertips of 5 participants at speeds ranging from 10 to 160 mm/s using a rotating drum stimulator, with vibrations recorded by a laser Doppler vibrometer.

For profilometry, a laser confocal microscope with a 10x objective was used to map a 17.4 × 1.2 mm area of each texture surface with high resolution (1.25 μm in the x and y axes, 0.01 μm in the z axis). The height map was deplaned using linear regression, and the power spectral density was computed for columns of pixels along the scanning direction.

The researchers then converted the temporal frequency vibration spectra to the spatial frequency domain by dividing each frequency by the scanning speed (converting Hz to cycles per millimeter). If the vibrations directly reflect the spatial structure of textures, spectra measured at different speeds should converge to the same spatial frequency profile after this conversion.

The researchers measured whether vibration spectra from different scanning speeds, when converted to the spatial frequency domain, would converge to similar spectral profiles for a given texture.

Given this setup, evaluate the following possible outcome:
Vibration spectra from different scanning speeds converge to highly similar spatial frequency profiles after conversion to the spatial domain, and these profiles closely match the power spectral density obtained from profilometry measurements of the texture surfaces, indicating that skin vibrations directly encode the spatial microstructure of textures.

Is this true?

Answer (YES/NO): YES